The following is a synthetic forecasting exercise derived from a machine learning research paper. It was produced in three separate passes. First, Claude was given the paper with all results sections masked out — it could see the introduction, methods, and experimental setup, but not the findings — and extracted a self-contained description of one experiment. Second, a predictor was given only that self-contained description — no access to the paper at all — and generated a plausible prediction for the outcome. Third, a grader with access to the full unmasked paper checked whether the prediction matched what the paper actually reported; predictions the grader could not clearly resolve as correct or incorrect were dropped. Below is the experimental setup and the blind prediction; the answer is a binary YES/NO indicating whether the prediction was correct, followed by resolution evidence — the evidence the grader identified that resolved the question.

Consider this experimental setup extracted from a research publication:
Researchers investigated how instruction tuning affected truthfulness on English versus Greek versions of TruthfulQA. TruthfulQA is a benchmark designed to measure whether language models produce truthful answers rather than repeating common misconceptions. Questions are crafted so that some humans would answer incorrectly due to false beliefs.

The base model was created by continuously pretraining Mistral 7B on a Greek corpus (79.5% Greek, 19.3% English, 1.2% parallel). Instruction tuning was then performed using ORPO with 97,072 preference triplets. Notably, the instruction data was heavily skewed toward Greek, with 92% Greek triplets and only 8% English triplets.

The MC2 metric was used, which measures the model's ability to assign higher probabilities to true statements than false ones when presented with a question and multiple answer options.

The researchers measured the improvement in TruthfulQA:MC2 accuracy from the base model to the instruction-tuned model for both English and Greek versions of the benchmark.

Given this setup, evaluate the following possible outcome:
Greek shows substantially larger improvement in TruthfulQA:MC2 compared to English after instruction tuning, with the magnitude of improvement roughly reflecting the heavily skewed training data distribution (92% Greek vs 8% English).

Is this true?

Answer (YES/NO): NO